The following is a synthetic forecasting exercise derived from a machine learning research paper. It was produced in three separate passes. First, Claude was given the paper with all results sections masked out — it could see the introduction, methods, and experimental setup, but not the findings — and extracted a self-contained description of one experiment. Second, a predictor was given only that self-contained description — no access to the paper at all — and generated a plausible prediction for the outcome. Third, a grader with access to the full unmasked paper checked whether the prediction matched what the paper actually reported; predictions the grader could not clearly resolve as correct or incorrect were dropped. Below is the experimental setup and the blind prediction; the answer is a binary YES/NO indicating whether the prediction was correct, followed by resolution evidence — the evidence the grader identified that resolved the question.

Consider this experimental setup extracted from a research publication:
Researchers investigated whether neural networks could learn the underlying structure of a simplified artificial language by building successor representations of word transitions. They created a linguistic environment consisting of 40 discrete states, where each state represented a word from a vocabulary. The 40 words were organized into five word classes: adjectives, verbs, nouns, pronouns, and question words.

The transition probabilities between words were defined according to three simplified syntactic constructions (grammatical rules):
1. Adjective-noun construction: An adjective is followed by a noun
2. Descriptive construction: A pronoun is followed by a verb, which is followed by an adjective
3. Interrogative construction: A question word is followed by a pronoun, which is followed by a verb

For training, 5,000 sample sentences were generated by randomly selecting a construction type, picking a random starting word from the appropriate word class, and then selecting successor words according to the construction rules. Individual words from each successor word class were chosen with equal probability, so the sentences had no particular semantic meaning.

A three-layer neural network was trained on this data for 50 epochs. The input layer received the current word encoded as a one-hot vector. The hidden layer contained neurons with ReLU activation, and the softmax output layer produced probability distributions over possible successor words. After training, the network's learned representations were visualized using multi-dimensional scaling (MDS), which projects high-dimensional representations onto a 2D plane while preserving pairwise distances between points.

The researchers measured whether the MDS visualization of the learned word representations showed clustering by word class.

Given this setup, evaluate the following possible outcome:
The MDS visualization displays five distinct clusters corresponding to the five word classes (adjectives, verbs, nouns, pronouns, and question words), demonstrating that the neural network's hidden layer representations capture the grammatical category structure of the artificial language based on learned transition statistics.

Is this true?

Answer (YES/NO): NO